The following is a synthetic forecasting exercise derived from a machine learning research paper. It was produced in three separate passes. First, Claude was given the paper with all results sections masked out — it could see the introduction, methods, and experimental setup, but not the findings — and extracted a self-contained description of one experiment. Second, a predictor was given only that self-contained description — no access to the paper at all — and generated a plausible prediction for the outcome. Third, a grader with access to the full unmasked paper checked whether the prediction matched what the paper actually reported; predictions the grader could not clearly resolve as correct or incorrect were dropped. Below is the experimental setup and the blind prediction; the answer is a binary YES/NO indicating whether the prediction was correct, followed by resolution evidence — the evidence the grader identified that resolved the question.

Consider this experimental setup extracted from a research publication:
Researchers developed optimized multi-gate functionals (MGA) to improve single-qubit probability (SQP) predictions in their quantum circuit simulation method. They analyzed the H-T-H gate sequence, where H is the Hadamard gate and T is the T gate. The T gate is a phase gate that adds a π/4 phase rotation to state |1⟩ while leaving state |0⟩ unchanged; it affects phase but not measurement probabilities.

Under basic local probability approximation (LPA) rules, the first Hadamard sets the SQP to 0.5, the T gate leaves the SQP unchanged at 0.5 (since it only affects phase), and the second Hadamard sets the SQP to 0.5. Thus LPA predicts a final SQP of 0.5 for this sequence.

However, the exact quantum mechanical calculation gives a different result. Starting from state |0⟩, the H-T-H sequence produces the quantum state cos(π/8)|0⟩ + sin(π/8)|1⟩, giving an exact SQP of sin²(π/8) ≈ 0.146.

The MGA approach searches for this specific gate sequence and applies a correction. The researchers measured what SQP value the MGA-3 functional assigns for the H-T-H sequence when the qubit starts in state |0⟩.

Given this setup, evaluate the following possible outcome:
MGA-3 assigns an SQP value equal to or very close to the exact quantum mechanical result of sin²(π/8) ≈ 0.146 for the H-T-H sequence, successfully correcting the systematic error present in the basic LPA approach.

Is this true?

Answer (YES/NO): YES